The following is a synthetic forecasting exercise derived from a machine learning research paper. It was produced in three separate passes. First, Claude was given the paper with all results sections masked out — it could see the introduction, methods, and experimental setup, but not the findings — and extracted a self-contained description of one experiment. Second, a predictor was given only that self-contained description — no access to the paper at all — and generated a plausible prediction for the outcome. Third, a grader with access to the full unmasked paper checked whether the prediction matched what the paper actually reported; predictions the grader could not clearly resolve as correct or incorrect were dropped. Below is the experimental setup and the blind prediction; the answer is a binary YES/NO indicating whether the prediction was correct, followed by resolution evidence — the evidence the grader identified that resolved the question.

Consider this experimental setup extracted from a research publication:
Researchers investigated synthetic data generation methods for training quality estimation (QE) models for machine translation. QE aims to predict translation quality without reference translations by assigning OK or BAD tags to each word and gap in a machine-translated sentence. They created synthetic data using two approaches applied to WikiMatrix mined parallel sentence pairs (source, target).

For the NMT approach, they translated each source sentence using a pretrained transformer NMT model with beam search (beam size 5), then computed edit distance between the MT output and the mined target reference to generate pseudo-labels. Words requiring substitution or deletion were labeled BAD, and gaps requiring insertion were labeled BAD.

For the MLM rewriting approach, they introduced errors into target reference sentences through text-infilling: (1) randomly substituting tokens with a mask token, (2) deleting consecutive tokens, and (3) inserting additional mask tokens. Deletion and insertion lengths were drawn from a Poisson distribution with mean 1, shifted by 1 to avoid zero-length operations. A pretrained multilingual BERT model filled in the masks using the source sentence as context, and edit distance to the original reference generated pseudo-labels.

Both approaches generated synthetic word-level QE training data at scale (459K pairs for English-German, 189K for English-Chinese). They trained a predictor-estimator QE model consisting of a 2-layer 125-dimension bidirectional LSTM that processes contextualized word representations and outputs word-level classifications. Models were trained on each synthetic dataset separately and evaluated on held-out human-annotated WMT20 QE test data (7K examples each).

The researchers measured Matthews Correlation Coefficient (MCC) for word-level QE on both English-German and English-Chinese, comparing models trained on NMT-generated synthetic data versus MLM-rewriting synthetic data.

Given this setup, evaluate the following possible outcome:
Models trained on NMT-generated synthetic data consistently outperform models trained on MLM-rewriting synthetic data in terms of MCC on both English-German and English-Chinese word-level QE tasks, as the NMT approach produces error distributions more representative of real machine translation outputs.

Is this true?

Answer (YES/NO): YES